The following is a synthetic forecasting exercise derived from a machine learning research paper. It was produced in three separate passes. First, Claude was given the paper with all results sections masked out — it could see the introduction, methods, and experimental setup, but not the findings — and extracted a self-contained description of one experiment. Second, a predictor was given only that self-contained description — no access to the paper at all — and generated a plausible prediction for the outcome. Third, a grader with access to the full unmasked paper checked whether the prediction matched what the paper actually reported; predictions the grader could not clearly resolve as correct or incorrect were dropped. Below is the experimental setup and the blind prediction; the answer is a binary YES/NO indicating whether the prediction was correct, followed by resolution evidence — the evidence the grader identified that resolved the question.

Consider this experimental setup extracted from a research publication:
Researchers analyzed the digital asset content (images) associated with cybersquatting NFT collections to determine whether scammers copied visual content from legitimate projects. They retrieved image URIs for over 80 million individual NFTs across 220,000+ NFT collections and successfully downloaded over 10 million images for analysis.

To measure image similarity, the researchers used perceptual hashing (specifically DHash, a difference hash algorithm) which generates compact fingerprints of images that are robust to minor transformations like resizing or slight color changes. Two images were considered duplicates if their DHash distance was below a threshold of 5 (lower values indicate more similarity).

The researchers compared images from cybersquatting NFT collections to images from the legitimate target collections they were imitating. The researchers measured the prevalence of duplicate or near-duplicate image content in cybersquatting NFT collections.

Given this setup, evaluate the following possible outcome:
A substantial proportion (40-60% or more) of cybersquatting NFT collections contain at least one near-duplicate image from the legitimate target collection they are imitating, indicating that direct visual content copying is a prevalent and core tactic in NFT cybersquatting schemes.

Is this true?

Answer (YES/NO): NO